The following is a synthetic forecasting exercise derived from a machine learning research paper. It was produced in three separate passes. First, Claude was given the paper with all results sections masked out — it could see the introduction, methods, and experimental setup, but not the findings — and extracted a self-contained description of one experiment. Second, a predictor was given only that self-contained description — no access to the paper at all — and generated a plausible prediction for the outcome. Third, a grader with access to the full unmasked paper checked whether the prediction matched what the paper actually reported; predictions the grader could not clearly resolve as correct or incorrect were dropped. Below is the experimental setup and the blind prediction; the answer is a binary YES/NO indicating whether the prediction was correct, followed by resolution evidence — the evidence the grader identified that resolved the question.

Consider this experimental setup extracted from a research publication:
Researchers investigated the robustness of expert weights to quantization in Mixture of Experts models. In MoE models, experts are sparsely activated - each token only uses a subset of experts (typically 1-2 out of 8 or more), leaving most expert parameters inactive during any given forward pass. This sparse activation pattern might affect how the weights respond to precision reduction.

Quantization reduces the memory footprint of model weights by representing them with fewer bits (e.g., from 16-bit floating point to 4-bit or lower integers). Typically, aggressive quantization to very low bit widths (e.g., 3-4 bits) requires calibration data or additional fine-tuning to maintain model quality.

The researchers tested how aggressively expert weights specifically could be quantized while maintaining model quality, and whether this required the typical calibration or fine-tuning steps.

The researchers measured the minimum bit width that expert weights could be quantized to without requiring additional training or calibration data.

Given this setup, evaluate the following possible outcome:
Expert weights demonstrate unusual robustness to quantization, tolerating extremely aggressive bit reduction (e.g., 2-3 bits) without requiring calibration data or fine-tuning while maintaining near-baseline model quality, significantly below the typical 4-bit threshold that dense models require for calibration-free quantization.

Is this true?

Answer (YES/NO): YES